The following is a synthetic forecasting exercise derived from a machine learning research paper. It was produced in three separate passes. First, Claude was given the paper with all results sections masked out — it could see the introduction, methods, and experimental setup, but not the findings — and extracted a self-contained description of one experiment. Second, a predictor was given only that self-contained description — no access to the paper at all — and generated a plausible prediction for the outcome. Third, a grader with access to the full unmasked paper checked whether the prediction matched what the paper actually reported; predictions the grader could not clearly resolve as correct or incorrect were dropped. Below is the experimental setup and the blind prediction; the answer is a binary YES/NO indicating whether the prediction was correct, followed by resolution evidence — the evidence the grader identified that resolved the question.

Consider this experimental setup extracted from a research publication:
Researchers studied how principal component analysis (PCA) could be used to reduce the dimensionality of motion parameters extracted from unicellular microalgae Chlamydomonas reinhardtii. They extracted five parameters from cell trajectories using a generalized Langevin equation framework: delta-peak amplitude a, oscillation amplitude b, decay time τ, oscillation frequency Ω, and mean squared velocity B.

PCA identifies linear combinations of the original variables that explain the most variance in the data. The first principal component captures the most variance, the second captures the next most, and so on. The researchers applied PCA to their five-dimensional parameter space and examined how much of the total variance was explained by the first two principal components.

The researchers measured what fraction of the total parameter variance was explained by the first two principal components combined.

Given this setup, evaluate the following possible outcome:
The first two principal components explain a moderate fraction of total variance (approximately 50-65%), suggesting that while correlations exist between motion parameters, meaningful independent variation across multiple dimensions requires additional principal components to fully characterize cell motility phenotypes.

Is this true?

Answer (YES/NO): NO